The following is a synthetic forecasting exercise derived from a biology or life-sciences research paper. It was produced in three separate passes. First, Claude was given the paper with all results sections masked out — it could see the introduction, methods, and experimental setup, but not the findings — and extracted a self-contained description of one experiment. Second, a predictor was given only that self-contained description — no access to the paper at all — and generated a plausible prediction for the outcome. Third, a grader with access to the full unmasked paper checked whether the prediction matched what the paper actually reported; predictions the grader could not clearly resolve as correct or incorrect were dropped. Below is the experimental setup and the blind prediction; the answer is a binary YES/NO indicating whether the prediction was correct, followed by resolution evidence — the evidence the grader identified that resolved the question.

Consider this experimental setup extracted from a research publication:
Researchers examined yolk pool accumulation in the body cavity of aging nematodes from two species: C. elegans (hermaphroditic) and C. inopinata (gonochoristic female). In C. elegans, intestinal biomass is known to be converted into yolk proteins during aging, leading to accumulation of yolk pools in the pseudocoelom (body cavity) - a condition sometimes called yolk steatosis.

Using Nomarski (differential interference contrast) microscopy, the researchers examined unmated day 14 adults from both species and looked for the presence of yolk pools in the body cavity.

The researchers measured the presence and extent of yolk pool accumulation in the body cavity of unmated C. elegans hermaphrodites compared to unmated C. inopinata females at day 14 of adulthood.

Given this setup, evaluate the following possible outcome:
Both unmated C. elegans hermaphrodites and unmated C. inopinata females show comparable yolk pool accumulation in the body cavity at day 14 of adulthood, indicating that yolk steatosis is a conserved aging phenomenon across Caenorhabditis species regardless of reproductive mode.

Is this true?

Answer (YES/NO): NO